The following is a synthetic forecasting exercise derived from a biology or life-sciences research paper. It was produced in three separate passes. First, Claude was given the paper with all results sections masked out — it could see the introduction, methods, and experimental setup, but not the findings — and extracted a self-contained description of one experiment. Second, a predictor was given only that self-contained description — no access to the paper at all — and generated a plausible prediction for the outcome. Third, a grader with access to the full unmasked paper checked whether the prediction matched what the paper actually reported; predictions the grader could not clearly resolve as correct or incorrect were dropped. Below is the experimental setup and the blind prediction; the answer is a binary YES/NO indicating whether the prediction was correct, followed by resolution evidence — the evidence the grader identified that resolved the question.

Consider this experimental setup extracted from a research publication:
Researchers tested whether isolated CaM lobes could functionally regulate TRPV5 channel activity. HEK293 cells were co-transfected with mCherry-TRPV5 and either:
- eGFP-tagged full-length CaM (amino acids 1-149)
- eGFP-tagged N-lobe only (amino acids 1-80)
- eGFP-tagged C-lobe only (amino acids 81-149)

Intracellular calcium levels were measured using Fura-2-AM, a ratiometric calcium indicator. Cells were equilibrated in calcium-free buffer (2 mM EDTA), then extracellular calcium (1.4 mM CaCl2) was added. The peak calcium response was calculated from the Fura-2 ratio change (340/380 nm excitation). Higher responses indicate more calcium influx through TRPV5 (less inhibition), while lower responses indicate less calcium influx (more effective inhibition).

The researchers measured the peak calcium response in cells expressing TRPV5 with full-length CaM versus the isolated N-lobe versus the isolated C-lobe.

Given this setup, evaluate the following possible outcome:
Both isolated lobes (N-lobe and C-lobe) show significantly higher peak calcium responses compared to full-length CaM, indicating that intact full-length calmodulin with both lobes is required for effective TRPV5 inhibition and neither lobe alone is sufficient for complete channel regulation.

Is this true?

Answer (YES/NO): YES